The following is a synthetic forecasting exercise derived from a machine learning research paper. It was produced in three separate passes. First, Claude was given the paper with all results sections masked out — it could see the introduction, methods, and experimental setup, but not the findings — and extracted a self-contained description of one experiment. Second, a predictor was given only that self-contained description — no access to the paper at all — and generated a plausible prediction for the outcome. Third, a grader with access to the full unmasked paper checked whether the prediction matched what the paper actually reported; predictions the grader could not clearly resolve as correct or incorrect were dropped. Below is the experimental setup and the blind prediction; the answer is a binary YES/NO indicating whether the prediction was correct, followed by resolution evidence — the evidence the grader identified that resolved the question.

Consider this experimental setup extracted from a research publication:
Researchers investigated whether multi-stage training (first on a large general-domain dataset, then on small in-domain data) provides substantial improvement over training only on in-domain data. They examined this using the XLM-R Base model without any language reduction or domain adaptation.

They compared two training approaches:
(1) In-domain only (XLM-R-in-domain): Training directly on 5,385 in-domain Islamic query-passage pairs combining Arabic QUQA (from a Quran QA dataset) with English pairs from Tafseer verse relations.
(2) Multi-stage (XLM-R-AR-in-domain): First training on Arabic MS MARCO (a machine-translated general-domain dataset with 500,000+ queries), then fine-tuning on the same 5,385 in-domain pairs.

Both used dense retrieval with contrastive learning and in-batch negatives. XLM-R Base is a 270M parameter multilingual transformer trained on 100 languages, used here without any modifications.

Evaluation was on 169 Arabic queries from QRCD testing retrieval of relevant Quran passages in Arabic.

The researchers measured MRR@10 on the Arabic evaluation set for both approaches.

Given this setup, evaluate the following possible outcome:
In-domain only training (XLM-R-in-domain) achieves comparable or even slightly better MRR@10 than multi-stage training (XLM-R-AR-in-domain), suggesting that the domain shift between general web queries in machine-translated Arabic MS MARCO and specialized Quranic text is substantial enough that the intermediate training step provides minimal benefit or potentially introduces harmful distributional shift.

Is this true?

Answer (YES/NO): NO